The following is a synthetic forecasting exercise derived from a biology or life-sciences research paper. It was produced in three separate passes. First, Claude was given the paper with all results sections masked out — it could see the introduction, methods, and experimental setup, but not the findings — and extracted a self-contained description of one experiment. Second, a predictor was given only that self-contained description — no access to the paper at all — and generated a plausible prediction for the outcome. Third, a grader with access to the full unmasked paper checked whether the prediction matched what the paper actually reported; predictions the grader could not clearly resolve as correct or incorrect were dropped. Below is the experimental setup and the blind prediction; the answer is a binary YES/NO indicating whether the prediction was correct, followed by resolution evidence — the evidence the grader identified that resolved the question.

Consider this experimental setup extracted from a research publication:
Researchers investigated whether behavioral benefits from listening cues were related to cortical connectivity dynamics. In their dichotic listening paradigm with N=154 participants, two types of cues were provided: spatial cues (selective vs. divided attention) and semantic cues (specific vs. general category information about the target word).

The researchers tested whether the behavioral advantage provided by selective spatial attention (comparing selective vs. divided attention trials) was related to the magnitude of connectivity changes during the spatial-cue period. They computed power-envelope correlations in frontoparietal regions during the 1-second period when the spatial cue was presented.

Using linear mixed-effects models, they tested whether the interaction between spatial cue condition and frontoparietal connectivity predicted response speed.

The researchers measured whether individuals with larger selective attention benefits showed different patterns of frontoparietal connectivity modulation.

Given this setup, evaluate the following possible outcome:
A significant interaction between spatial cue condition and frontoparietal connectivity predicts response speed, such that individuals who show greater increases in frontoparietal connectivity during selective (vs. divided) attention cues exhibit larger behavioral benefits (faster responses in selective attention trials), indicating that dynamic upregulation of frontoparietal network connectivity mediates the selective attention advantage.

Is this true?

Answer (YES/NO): NO